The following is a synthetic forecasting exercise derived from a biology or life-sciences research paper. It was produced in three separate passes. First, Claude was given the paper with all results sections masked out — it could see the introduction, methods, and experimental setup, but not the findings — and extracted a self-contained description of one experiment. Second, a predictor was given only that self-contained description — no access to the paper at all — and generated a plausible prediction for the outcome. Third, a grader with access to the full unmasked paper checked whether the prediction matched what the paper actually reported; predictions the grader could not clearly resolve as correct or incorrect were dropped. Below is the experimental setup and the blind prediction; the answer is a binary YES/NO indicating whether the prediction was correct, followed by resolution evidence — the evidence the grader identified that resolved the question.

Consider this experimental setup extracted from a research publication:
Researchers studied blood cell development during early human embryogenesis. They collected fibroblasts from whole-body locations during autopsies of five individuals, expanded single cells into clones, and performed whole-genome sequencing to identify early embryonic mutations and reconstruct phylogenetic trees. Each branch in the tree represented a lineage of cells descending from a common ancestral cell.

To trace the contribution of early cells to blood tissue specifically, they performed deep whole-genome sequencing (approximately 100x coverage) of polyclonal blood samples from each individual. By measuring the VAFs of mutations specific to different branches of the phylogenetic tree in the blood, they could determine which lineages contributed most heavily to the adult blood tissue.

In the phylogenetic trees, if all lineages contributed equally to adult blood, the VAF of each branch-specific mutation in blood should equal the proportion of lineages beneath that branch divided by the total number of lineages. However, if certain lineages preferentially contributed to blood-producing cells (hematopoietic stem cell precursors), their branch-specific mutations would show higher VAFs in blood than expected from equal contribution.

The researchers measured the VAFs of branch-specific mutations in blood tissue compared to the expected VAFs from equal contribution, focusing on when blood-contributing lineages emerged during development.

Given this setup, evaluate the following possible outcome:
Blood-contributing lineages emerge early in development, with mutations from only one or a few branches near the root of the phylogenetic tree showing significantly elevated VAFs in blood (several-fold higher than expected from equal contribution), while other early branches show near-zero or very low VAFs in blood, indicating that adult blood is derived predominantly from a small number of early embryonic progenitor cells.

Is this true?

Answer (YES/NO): NO